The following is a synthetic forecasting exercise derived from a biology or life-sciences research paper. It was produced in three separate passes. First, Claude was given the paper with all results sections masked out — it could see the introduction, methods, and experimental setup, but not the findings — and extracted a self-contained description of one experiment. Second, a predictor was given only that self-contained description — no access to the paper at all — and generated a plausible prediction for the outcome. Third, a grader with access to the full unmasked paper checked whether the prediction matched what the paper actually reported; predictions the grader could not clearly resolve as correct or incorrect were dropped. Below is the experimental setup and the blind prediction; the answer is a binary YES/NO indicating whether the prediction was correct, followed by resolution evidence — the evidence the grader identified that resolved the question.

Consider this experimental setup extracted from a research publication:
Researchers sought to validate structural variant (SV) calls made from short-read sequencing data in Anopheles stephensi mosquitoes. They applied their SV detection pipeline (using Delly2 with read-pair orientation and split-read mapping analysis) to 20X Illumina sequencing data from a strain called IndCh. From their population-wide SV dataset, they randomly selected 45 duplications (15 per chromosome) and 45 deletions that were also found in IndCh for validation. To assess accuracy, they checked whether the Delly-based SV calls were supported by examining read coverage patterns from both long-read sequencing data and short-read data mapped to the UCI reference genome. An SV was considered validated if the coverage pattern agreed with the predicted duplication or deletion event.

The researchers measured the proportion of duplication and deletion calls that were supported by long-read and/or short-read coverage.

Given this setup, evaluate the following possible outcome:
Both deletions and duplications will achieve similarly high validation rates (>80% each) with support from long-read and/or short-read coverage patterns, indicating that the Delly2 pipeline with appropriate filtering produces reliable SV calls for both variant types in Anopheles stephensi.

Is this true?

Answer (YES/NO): YES